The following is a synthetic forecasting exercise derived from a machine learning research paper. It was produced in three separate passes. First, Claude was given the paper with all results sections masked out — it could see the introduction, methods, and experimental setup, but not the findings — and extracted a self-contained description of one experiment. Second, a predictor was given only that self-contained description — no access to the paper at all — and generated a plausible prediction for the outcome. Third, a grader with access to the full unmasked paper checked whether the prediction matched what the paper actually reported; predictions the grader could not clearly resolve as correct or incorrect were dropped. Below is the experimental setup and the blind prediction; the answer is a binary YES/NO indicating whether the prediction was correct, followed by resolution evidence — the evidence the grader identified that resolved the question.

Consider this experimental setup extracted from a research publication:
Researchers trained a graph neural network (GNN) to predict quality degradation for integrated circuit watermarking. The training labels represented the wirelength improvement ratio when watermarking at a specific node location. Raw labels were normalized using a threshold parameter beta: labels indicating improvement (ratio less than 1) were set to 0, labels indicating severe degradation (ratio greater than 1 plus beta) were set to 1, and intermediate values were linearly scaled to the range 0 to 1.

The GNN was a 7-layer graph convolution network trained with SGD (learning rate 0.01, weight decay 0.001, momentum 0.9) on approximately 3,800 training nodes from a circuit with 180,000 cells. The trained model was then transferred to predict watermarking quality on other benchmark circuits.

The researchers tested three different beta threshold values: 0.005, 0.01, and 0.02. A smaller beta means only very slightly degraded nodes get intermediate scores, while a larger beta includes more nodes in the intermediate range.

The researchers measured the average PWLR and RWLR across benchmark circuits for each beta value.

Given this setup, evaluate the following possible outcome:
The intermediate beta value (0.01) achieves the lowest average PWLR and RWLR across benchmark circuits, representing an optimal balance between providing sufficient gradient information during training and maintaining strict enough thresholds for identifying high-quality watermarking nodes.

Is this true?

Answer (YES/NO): YES